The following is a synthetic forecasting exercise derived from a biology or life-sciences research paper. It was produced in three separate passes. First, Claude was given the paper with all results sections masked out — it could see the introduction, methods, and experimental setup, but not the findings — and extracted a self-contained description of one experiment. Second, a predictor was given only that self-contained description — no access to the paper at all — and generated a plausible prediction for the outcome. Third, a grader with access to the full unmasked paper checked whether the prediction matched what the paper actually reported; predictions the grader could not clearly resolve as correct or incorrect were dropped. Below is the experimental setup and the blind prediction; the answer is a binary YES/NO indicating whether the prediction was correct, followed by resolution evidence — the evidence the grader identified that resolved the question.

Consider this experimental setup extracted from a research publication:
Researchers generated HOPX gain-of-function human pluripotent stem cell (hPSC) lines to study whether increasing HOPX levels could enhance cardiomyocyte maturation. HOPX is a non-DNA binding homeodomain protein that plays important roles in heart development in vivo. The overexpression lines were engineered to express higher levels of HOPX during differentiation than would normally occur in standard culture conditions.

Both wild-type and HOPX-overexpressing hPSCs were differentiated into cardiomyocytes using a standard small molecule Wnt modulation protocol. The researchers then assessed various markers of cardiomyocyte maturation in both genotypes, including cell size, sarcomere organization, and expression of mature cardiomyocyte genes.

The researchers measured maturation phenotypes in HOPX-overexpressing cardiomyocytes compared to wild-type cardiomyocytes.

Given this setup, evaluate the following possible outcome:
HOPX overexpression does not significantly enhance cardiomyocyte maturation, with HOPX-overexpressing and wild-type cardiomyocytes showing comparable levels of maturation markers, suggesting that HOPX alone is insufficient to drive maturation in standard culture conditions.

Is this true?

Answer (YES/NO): NO